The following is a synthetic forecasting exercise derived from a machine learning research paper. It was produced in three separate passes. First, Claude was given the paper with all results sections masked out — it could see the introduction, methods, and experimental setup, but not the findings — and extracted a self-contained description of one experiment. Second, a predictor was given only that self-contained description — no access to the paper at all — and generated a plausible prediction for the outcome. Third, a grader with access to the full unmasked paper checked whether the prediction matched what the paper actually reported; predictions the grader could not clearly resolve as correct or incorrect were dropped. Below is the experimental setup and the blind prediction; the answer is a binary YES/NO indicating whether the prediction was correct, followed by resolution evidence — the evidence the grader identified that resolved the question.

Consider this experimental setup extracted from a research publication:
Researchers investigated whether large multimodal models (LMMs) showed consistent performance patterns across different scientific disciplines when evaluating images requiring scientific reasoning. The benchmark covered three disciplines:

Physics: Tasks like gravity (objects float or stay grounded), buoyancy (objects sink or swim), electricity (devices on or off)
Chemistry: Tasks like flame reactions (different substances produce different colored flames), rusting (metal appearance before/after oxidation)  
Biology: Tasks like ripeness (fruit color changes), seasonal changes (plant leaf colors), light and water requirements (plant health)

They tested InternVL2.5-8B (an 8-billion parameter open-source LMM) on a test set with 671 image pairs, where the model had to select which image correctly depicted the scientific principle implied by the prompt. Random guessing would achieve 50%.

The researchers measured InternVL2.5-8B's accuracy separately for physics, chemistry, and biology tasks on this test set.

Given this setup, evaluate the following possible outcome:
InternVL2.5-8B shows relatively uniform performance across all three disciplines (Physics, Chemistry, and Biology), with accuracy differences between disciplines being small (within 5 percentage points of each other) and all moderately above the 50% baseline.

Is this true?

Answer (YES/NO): NO